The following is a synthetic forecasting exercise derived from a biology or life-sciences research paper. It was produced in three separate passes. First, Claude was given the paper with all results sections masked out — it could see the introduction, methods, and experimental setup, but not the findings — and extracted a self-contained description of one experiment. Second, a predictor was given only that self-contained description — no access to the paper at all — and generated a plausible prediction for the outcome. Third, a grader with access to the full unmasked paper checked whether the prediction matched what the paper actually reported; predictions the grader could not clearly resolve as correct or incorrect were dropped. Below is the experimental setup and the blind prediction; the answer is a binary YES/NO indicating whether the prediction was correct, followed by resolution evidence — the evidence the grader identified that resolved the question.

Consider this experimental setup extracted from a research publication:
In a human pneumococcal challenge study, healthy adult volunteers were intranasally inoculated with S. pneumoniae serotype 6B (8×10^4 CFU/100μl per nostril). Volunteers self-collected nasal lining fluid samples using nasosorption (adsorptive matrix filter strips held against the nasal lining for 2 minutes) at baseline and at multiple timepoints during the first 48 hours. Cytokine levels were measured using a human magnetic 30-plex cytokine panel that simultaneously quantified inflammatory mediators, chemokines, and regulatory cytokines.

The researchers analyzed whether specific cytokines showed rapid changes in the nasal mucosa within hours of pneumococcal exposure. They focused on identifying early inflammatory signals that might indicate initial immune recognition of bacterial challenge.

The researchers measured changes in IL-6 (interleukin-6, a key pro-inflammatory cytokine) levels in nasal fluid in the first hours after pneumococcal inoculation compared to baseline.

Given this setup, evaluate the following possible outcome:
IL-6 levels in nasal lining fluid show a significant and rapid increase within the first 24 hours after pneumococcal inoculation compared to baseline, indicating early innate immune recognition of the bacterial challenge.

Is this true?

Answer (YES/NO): NO